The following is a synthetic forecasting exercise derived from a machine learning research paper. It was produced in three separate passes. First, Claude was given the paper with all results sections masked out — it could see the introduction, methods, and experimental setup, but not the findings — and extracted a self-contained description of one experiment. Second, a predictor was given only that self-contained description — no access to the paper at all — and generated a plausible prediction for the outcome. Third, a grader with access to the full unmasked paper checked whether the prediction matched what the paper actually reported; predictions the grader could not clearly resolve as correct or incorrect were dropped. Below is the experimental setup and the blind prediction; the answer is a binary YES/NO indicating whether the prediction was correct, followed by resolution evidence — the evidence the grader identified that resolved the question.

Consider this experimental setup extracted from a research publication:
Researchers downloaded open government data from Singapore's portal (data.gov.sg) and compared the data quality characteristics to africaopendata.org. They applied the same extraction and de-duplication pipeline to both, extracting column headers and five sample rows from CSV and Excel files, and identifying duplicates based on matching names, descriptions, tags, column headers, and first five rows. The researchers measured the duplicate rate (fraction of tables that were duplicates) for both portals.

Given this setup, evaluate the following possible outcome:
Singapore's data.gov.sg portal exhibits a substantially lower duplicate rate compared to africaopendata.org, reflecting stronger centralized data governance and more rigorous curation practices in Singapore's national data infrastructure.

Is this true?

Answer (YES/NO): YES